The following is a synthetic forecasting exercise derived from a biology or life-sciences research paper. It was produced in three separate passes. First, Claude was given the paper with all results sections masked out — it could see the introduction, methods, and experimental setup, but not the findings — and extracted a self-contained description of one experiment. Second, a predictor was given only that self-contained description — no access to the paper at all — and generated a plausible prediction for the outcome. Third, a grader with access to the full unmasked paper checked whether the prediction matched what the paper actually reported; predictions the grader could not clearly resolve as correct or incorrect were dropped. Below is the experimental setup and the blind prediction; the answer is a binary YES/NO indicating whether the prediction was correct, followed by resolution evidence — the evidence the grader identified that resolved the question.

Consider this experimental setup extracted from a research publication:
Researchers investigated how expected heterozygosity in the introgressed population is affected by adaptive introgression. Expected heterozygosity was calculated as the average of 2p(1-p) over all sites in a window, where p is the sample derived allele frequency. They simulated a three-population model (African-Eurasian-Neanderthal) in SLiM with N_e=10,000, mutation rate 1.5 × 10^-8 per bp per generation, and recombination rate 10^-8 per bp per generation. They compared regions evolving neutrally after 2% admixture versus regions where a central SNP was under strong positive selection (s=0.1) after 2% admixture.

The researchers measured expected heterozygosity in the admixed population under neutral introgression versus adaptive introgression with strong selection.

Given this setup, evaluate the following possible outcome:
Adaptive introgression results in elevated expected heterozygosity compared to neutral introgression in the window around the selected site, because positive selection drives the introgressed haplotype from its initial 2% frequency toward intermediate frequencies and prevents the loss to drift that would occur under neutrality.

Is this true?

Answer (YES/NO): NO